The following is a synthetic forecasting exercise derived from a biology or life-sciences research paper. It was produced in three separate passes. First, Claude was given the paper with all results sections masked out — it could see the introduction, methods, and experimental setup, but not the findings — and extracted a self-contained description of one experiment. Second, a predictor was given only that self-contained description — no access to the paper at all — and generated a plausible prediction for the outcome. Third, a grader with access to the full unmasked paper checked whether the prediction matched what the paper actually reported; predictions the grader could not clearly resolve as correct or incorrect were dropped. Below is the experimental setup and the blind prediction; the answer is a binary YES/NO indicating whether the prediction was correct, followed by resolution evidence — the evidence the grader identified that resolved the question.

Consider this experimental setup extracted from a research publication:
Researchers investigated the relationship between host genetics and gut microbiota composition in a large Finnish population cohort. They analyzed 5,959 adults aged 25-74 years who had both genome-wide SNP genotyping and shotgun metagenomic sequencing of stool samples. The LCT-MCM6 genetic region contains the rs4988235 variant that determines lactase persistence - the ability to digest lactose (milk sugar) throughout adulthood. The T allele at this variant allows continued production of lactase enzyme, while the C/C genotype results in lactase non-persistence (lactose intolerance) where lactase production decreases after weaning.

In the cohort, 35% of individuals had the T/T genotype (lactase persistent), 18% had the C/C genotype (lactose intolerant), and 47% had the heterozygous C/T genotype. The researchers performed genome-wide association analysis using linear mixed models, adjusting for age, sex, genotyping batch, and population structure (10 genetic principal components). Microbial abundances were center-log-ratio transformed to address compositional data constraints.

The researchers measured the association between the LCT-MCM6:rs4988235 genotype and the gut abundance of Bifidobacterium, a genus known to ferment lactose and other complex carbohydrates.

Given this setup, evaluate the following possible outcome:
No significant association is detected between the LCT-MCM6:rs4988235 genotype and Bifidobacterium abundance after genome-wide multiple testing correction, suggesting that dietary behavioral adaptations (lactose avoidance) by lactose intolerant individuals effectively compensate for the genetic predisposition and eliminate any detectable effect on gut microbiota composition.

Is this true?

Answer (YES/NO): NO